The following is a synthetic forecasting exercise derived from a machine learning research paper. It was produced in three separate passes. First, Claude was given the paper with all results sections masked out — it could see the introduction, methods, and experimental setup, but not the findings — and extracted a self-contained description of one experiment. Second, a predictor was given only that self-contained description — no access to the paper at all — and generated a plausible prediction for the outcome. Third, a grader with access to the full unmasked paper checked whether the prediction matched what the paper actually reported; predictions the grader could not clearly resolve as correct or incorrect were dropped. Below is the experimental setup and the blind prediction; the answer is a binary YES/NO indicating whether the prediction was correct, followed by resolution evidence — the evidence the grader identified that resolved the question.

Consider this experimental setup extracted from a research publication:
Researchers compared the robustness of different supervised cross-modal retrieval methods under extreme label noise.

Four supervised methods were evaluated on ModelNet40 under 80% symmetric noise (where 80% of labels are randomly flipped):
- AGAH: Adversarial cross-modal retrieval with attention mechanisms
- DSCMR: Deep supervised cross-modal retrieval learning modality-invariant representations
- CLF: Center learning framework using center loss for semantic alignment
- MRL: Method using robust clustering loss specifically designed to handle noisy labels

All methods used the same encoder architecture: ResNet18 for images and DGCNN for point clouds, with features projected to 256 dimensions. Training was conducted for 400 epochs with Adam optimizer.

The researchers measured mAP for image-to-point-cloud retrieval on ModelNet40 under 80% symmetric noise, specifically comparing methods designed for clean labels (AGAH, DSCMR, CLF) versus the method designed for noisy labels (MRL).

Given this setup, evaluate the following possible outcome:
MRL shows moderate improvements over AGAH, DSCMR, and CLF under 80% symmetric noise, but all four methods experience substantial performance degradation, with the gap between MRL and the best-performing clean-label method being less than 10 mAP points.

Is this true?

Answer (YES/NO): NO